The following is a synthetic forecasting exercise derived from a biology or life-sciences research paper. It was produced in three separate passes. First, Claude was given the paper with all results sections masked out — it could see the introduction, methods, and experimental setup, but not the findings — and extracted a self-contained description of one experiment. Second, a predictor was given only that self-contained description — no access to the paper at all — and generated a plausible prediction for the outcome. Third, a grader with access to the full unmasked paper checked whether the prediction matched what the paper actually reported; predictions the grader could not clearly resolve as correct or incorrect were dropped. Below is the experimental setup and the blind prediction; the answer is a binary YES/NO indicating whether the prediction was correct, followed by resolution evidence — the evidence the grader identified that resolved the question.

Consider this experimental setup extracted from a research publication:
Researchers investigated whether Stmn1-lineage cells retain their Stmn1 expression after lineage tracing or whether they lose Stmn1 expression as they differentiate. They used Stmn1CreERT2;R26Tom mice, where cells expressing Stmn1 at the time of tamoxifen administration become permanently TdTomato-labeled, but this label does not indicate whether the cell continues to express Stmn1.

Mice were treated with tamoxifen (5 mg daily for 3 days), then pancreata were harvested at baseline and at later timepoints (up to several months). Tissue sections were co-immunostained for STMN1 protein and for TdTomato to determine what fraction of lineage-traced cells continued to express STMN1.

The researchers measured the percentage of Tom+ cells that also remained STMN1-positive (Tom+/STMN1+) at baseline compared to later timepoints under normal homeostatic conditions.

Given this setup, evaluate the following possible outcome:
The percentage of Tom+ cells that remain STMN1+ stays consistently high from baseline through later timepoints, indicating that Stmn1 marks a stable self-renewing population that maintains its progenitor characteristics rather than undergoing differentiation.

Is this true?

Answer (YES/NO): NO